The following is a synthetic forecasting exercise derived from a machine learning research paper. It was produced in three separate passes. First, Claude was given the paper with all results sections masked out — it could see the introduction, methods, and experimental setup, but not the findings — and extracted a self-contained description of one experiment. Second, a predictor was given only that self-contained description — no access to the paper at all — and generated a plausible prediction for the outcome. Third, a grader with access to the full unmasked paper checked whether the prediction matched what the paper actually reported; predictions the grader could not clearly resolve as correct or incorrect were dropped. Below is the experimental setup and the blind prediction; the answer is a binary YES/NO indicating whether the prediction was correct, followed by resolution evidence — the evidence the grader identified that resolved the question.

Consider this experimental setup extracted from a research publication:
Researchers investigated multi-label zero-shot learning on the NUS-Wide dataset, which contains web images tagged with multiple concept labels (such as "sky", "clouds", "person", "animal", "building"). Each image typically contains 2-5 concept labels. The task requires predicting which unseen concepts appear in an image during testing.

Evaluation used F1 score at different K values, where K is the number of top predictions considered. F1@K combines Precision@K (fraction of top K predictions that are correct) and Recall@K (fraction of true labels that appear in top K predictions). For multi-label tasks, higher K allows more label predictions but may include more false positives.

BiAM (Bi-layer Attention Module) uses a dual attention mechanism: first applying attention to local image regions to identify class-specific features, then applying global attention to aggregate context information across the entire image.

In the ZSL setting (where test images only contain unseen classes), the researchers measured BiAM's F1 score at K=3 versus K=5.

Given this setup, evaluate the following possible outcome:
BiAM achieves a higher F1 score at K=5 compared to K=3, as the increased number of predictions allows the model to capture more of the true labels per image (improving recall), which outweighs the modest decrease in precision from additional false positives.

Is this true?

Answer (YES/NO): NO